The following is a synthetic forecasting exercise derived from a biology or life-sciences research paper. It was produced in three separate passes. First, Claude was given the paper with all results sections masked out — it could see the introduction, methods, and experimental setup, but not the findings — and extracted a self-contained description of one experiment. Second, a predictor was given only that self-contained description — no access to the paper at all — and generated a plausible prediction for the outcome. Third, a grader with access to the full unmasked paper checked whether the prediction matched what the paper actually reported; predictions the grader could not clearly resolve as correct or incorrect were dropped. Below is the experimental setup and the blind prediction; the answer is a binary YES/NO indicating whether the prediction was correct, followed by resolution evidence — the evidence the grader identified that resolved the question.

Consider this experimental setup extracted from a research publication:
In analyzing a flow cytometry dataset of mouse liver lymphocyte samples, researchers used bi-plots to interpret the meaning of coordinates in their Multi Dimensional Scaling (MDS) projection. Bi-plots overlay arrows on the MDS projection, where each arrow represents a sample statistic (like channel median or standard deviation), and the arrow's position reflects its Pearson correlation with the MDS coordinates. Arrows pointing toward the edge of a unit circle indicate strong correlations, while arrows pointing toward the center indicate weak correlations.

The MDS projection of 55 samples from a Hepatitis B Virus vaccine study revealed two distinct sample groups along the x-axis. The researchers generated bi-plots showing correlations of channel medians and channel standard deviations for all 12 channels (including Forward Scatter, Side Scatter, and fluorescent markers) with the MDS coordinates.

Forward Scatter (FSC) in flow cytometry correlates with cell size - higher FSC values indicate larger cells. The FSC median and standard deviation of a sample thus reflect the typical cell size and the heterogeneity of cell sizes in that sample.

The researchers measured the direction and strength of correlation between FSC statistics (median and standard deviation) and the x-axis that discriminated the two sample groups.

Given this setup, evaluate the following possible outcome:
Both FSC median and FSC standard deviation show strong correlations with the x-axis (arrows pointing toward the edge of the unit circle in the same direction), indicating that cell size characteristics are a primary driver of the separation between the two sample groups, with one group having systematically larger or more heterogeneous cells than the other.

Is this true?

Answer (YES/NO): YES